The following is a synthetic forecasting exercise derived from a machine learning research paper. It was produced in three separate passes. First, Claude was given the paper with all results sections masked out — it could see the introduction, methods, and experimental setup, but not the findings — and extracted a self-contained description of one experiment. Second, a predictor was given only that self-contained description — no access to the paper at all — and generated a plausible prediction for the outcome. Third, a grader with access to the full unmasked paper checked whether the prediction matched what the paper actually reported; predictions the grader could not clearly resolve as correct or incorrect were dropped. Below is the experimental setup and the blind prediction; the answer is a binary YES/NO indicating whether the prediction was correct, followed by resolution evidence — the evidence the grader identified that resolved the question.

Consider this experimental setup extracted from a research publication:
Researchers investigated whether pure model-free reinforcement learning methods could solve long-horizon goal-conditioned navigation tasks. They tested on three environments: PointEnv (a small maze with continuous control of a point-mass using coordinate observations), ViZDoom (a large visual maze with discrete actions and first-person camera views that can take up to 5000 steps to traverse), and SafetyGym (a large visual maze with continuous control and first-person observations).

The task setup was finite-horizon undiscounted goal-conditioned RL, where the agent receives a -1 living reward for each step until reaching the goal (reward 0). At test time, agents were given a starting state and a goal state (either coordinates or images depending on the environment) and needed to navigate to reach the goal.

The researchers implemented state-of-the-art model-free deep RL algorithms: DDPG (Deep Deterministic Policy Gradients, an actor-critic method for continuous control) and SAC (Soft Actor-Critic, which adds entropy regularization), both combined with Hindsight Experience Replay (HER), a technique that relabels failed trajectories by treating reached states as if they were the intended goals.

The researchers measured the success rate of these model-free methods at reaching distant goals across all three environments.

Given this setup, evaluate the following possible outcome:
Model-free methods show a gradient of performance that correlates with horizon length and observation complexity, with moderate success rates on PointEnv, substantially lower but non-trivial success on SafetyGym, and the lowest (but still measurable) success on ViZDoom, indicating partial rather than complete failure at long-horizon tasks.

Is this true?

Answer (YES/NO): NO